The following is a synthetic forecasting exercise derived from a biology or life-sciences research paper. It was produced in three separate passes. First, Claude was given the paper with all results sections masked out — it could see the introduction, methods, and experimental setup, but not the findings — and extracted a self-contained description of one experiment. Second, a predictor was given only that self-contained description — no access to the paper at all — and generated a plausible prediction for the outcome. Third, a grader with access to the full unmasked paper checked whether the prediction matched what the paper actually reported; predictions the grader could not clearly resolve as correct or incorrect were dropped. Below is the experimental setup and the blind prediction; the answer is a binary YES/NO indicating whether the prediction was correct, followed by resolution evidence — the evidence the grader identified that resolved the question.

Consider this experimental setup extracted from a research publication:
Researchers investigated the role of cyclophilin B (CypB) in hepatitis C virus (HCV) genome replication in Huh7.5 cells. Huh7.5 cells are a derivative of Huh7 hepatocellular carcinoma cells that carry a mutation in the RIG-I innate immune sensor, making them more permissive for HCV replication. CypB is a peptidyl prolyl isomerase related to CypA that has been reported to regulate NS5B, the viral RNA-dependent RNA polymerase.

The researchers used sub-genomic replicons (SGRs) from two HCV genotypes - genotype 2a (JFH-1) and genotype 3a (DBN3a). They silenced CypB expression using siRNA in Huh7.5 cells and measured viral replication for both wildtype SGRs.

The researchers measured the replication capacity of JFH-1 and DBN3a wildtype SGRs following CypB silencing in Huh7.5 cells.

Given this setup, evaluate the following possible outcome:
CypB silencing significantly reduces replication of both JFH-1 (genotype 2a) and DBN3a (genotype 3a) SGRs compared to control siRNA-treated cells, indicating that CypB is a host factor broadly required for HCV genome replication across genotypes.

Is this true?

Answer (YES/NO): NO